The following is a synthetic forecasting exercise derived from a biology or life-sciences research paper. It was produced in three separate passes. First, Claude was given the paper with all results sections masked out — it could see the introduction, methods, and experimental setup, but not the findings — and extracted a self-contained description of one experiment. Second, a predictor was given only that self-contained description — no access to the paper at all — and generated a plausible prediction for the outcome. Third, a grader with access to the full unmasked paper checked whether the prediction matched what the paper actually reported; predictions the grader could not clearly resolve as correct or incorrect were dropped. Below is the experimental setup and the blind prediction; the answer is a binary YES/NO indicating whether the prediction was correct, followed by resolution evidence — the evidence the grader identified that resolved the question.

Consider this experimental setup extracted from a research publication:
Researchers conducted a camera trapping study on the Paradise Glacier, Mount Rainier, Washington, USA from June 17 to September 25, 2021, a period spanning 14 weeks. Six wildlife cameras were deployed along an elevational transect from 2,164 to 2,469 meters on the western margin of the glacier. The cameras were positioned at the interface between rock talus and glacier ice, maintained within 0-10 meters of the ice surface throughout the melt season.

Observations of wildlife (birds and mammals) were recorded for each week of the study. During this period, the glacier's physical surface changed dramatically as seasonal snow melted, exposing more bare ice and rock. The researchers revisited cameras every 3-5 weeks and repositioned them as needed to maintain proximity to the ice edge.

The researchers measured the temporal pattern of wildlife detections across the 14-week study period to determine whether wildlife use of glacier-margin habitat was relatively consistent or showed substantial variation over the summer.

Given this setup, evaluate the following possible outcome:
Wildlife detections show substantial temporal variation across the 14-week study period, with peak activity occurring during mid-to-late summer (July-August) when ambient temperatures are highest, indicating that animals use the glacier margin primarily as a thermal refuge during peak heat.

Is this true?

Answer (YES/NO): NO